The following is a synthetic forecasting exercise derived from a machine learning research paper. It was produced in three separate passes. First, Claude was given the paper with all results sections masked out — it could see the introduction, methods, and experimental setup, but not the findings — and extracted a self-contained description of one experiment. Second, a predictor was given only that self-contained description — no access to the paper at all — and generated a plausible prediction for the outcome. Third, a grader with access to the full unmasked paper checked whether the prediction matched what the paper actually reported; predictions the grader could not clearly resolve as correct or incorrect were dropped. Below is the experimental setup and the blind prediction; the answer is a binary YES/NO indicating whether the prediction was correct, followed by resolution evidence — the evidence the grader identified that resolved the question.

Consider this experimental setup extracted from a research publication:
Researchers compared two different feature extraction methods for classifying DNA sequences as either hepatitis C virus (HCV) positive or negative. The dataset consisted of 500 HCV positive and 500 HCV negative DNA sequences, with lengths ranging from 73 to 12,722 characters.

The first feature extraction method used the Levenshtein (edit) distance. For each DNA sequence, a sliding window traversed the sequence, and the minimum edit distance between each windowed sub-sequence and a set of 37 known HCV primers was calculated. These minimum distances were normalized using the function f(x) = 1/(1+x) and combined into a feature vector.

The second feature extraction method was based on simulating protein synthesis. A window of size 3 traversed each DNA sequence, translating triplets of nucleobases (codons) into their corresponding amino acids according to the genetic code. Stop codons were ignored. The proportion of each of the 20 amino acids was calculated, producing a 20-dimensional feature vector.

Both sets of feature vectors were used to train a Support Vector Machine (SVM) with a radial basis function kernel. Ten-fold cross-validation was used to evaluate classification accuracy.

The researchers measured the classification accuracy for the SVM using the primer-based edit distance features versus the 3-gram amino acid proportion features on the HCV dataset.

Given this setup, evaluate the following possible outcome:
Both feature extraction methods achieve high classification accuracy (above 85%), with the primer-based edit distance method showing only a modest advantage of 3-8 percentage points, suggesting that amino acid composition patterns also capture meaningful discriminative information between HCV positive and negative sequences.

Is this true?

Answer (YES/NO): NO